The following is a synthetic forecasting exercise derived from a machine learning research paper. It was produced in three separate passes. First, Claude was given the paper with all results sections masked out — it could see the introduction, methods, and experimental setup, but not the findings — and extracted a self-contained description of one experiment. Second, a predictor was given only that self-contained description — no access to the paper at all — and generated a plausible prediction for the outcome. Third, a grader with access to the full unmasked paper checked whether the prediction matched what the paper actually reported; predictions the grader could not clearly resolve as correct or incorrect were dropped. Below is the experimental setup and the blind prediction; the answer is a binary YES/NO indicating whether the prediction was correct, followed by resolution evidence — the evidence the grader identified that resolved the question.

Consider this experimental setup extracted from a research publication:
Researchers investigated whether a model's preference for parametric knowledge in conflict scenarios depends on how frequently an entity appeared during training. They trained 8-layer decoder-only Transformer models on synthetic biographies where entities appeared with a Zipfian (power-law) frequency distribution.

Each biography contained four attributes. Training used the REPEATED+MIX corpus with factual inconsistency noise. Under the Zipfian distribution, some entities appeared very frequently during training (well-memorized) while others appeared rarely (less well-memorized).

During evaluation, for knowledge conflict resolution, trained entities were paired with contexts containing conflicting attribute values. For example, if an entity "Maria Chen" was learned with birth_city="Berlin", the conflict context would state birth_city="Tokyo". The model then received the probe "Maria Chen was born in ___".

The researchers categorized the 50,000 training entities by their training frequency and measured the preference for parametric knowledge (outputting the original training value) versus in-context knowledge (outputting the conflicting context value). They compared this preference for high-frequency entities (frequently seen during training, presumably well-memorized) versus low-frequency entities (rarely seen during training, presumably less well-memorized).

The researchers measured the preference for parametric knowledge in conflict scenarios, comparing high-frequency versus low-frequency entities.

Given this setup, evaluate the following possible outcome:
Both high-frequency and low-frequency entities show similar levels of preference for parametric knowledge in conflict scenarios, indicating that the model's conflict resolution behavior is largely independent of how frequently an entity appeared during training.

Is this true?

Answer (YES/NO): NO